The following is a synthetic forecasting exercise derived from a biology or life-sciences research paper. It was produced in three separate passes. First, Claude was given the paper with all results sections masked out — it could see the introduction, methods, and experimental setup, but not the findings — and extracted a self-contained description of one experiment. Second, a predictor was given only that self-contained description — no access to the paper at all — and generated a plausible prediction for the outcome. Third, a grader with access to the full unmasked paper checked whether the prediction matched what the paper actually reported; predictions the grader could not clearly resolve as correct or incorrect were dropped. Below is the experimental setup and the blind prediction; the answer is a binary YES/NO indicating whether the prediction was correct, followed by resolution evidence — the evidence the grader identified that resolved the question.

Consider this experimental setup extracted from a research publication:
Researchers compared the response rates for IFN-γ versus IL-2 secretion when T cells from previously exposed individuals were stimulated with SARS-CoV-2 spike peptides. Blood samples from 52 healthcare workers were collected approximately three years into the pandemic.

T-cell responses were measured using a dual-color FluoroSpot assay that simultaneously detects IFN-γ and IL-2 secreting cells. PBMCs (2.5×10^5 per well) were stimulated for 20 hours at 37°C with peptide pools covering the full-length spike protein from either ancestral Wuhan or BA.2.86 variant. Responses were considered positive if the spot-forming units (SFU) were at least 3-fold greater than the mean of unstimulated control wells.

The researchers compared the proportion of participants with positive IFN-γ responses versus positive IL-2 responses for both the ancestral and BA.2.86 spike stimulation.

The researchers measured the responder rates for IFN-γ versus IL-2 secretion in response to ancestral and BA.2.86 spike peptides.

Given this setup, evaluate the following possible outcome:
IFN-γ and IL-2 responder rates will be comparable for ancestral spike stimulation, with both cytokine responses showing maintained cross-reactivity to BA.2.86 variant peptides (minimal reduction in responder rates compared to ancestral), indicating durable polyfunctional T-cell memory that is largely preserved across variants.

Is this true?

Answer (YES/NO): NO